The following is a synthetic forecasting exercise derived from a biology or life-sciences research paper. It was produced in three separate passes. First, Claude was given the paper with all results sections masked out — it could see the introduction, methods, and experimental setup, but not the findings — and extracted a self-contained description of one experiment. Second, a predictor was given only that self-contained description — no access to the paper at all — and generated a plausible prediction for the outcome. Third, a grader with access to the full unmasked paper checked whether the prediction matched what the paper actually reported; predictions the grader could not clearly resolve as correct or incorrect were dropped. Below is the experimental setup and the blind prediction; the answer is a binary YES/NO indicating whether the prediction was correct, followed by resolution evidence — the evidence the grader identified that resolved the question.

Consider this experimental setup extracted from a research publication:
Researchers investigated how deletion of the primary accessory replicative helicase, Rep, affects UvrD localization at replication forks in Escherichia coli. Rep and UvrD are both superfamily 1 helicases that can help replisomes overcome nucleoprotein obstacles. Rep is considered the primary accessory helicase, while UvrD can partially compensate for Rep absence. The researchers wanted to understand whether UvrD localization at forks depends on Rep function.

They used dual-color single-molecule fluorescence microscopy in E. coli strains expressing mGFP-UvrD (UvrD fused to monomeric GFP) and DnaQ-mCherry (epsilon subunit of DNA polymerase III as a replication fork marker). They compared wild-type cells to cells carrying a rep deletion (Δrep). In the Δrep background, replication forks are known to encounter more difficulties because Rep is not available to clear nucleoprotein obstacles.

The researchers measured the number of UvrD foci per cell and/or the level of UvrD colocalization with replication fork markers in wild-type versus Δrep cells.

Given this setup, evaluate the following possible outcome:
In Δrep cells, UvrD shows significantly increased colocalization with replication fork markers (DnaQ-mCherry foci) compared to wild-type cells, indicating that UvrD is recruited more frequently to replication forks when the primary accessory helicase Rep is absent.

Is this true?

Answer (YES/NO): NO